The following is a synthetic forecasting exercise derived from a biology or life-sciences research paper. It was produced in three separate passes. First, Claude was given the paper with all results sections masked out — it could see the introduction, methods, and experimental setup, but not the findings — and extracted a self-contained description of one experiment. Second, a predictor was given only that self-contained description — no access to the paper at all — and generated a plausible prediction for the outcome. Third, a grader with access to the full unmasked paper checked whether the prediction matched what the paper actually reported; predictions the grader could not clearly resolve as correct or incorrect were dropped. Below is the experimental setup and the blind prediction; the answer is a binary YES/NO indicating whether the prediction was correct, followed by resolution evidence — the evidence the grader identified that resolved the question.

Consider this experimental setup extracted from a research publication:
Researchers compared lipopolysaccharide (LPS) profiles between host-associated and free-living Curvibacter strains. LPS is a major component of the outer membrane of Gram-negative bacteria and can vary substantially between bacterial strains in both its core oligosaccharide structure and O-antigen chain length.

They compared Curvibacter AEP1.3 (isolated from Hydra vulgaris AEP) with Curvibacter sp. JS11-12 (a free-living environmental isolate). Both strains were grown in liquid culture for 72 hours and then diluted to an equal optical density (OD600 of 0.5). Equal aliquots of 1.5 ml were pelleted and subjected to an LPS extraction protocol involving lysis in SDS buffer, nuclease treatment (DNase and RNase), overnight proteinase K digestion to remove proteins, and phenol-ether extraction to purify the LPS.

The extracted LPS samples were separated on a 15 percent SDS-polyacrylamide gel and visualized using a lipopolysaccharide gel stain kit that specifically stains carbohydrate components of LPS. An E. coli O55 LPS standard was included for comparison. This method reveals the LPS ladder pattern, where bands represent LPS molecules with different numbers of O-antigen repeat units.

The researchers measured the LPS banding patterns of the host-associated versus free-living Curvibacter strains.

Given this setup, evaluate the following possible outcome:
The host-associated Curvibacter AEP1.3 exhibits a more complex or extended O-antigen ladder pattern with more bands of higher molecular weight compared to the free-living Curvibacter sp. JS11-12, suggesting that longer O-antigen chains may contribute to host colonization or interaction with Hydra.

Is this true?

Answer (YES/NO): NO